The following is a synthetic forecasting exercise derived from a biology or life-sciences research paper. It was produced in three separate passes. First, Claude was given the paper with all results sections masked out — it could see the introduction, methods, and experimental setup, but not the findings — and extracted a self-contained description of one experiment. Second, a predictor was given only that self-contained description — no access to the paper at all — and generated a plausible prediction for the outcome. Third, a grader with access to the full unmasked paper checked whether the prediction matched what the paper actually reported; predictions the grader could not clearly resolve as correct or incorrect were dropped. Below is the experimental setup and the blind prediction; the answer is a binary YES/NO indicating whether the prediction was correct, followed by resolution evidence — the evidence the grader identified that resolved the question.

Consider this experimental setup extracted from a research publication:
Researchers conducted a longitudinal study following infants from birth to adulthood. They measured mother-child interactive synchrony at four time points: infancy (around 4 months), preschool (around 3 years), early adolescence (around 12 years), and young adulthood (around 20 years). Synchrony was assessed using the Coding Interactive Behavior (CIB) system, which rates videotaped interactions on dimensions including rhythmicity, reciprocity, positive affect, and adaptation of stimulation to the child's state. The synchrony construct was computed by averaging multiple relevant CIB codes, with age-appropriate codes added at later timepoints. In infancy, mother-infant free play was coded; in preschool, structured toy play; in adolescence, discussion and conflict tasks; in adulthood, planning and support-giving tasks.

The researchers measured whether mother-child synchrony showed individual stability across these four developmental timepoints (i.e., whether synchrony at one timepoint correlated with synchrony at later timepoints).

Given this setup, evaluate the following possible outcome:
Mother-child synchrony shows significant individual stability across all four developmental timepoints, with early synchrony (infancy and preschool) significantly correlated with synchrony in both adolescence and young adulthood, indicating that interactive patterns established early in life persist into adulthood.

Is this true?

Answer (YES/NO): YES